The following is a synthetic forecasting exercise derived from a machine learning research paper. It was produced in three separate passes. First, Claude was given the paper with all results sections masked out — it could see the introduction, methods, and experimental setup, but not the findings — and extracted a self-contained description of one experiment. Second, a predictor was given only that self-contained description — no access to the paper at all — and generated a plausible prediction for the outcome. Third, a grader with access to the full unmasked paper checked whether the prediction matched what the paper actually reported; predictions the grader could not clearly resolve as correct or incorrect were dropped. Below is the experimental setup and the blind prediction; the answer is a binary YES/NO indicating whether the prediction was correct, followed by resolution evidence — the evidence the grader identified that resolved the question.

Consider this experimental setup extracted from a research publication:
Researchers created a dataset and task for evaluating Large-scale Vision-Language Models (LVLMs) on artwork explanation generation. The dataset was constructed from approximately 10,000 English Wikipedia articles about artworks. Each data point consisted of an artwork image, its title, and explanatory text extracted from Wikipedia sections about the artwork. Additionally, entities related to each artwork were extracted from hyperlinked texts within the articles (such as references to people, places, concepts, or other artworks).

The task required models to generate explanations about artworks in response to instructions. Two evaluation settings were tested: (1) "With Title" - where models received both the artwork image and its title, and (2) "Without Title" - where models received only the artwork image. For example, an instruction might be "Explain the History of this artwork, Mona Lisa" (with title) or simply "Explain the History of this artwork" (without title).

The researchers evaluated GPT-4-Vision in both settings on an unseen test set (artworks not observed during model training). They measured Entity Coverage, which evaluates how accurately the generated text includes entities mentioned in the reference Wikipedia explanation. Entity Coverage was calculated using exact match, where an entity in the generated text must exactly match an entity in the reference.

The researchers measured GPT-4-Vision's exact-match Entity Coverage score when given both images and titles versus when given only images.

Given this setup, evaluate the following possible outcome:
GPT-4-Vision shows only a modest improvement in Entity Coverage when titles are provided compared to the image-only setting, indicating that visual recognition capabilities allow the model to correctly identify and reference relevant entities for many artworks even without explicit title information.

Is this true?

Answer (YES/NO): NO